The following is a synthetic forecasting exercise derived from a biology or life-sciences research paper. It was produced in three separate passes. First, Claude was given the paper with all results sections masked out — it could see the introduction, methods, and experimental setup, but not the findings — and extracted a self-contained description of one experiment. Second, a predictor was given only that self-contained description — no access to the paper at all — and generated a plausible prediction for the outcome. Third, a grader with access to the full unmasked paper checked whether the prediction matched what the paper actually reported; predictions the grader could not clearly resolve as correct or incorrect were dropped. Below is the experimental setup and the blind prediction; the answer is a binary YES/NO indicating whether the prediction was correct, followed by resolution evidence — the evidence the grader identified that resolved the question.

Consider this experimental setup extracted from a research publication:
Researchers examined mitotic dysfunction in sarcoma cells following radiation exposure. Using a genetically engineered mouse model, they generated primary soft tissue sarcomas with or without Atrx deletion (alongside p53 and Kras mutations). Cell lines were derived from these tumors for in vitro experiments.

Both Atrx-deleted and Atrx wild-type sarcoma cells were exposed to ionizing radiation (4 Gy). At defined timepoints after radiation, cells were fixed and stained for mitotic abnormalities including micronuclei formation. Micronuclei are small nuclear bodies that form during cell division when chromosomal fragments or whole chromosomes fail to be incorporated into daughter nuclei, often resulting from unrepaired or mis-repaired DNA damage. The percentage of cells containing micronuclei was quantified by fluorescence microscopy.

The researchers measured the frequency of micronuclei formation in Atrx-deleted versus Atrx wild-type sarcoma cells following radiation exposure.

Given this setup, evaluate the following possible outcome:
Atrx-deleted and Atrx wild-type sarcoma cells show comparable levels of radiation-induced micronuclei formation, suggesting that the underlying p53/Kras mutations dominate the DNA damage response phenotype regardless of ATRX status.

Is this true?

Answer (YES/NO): NO